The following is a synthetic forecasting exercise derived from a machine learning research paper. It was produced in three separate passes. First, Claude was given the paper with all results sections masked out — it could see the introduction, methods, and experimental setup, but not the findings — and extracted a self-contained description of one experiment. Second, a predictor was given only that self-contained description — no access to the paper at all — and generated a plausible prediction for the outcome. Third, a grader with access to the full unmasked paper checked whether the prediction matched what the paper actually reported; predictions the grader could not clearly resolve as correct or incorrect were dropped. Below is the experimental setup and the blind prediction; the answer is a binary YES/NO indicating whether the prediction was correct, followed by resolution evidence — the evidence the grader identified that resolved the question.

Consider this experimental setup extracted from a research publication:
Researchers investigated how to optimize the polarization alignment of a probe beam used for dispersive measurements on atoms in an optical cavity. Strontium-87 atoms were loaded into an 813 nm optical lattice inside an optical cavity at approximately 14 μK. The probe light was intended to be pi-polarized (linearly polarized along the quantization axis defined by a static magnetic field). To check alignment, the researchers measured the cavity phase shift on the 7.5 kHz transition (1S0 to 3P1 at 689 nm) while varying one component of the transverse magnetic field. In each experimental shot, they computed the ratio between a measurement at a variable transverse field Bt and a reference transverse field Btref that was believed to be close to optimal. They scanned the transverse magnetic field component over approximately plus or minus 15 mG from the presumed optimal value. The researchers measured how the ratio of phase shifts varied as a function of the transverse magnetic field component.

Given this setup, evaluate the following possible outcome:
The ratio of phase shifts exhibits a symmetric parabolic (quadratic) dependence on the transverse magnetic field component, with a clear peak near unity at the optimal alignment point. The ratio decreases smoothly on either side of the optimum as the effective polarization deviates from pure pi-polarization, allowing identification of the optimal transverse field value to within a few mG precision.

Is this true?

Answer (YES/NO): YES